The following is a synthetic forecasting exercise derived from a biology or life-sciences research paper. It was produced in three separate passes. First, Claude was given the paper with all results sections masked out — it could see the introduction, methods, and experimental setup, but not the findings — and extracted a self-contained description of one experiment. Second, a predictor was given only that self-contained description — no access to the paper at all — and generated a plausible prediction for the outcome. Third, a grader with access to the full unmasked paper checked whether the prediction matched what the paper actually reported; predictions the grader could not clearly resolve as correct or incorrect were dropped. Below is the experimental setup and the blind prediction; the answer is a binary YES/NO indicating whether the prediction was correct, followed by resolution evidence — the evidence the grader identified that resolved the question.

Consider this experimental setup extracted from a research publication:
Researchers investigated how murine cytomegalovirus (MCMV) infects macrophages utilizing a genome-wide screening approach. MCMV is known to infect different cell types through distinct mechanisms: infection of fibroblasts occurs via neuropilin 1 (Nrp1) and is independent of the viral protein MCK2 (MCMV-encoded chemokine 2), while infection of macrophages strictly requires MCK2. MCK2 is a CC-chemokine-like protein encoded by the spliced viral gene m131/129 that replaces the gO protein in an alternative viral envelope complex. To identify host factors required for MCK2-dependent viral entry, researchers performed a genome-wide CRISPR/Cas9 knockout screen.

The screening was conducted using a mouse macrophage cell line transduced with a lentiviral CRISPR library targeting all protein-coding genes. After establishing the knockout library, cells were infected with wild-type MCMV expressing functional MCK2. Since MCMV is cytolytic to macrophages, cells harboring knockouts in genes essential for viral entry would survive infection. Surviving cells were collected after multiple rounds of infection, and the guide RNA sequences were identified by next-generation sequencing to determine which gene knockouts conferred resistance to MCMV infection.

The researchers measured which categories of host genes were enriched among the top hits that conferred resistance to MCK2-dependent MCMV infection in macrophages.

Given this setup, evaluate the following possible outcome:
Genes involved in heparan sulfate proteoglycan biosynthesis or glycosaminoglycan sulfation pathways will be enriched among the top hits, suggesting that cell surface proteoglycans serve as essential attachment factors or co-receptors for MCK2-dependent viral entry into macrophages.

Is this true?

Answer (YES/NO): NO